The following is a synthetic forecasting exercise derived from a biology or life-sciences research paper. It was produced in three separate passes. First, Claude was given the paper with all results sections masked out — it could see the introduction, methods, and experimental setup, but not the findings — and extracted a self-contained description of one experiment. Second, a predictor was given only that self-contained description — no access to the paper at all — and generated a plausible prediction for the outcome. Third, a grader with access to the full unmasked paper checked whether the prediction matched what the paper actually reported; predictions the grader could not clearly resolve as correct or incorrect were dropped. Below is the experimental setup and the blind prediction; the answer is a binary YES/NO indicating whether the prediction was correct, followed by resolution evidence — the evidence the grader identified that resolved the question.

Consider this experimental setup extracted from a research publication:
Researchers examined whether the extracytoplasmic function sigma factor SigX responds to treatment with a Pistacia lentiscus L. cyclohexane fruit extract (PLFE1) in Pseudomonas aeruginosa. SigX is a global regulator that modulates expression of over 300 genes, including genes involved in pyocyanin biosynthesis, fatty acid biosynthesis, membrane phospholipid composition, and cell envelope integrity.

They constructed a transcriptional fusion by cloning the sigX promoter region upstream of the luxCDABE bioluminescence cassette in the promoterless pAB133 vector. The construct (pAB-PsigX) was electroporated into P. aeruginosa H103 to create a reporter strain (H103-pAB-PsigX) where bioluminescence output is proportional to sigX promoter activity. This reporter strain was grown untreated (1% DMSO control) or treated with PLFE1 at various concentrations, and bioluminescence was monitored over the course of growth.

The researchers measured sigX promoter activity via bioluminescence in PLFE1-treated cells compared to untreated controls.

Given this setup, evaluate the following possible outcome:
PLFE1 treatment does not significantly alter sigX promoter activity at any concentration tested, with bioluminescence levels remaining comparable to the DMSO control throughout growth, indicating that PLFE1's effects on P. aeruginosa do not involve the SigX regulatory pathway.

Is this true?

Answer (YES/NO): NO